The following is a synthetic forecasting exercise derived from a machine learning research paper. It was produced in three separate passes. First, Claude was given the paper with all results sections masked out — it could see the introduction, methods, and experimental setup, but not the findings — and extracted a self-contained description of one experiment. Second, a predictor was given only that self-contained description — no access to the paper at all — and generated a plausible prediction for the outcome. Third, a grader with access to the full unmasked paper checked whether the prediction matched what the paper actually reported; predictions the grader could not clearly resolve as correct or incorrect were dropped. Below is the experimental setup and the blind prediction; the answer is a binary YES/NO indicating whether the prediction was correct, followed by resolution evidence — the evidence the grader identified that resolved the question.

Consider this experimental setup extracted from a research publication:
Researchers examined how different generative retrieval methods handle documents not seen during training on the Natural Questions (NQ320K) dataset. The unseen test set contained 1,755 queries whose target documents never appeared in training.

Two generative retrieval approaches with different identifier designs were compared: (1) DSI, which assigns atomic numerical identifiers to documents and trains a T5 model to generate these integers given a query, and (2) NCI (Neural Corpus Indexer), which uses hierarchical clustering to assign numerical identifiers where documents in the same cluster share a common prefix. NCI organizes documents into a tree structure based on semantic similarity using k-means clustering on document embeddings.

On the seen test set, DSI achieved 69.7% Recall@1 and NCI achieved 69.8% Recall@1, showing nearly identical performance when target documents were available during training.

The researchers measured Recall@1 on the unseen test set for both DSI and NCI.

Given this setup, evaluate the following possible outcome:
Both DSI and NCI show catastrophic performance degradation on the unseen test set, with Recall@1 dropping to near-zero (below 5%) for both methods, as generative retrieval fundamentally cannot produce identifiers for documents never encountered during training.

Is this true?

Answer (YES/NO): NO